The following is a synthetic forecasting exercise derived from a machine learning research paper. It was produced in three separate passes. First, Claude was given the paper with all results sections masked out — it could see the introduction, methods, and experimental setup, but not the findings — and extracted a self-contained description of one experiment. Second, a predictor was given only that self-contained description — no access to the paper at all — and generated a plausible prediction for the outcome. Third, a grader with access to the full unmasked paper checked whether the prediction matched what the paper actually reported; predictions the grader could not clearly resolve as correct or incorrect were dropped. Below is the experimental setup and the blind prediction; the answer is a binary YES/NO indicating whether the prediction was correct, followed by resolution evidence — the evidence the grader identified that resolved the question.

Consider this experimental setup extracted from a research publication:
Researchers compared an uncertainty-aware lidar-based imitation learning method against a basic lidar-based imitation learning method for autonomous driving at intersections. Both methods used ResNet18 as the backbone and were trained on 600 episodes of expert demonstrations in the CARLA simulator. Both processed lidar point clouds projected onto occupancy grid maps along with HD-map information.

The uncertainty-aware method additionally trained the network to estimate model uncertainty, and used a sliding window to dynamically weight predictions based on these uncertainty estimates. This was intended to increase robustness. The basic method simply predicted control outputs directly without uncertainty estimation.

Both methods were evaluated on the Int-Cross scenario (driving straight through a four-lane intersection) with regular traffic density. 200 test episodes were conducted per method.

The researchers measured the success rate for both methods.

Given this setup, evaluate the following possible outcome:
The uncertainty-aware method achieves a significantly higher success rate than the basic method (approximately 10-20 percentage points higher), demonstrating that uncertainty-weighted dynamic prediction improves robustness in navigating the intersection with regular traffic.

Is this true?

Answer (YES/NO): NO